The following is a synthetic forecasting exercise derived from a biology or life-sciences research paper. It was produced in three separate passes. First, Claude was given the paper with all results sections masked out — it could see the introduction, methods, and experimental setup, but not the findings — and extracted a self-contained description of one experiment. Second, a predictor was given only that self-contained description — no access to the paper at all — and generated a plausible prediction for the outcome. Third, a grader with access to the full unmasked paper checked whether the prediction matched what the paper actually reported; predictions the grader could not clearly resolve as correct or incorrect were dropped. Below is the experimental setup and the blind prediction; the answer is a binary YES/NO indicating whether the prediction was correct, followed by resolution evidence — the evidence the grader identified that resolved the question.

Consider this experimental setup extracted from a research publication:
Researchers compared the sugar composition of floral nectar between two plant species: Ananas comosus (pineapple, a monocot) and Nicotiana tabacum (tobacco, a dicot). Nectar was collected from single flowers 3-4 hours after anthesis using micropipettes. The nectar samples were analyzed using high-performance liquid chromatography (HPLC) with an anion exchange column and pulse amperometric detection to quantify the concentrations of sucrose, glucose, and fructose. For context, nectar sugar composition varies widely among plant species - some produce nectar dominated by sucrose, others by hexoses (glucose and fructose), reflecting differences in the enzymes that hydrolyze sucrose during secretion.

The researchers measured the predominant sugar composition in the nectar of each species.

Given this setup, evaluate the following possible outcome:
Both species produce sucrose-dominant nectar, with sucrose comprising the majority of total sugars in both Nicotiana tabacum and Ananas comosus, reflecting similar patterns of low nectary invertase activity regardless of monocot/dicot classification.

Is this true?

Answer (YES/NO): NO